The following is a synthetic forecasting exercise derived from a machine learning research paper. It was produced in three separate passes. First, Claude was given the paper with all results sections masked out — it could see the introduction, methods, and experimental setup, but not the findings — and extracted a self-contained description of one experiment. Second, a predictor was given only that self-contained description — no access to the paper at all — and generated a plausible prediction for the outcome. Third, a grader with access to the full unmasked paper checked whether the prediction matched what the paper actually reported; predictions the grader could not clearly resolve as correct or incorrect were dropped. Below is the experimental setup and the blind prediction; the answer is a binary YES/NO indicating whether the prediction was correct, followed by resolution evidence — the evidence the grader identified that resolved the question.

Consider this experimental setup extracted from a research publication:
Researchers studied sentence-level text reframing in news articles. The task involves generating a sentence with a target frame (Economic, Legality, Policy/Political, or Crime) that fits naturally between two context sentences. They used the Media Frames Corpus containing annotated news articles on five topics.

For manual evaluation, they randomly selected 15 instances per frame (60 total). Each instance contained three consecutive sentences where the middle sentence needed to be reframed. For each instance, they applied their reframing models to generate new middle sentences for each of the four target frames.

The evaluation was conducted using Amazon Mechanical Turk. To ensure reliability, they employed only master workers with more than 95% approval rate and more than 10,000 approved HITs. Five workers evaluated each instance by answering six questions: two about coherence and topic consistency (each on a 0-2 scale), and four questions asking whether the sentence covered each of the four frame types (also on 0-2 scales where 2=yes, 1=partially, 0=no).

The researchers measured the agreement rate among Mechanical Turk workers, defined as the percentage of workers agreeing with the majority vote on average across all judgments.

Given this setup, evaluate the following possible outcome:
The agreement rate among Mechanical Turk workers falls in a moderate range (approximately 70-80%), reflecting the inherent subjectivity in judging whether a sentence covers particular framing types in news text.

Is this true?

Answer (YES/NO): YES